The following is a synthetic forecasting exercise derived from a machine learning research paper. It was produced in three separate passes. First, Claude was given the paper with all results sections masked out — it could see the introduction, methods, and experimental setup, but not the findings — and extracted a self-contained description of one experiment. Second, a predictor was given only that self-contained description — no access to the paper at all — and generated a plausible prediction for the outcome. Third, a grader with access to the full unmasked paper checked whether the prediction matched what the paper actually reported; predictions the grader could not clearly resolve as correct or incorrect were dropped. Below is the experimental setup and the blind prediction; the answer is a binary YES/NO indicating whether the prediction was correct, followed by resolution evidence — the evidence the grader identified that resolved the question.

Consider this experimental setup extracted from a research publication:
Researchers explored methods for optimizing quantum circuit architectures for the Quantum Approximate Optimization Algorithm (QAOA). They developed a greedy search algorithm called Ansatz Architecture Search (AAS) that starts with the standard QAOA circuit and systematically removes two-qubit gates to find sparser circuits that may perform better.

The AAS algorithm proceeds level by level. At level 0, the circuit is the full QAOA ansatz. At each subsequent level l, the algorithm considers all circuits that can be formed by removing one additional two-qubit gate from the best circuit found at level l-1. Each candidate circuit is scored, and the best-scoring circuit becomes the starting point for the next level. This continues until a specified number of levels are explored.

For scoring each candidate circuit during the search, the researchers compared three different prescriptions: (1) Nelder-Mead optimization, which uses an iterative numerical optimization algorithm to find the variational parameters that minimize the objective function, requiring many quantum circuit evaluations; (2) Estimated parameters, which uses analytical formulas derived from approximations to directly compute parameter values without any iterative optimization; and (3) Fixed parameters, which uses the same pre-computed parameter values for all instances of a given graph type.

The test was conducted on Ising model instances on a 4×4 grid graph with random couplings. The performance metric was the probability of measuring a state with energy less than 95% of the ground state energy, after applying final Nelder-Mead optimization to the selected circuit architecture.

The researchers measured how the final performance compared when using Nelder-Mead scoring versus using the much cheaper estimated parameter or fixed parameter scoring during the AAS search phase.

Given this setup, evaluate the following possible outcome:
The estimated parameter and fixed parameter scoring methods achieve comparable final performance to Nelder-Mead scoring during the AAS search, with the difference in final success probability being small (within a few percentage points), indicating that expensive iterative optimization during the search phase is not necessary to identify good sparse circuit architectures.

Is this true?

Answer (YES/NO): YES